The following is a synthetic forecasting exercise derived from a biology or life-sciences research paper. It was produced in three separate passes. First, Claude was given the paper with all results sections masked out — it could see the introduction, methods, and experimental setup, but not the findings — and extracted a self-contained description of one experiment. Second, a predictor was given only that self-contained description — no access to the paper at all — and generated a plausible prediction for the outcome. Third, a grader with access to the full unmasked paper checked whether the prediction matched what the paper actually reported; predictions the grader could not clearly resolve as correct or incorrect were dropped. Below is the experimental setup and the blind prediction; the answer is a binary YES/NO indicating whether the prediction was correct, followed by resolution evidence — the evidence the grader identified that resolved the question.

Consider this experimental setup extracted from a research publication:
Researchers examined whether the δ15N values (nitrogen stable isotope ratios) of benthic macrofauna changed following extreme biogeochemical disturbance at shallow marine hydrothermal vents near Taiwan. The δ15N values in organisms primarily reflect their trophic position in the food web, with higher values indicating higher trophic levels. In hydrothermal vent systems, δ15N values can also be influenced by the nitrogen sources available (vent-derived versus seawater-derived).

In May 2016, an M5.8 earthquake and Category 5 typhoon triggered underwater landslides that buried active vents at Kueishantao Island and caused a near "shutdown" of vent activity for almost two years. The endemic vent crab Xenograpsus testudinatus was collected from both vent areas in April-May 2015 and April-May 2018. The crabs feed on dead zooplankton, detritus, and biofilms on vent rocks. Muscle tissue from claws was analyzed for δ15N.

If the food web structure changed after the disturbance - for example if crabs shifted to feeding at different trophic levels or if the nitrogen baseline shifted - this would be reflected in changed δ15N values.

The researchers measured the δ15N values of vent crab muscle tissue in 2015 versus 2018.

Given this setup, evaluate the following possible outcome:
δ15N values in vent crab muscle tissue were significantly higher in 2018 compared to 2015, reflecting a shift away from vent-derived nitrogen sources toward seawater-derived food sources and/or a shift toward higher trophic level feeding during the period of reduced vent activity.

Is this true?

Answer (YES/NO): NO